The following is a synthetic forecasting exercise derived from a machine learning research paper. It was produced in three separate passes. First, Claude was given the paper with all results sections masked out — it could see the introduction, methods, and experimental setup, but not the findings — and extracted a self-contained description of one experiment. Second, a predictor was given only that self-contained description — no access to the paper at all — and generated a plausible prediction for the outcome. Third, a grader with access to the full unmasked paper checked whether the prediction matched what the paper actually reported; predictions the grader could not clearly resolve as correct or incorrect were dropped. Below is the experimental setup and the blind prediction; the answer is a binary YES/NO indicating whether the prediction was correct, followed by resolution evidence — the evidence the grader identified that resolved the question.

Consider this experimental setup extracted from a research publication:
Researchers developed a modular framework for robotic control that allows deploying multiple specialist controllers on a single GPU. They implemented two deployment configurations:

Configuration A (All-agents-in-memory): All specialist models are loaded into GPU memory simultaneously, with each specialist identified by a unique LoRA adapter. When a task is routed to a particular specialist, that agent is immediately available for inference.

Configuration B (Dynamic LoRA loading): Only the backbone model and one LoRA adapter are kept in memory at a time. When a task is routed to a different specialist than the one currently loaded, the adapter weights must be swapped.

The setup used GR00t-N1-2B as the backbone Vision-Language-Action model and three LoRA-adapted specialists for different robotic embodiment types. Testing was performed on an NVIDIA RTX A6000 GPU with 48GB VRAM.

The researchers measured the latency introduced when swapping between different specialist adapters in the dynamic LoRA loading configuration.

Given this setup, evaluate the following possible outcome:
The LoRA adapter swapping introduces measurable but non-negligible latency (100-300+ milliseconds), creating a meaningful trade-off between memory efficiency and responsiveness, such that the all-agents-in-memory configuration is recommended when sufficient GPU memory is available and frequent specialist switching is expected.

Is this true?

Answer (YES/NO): NO